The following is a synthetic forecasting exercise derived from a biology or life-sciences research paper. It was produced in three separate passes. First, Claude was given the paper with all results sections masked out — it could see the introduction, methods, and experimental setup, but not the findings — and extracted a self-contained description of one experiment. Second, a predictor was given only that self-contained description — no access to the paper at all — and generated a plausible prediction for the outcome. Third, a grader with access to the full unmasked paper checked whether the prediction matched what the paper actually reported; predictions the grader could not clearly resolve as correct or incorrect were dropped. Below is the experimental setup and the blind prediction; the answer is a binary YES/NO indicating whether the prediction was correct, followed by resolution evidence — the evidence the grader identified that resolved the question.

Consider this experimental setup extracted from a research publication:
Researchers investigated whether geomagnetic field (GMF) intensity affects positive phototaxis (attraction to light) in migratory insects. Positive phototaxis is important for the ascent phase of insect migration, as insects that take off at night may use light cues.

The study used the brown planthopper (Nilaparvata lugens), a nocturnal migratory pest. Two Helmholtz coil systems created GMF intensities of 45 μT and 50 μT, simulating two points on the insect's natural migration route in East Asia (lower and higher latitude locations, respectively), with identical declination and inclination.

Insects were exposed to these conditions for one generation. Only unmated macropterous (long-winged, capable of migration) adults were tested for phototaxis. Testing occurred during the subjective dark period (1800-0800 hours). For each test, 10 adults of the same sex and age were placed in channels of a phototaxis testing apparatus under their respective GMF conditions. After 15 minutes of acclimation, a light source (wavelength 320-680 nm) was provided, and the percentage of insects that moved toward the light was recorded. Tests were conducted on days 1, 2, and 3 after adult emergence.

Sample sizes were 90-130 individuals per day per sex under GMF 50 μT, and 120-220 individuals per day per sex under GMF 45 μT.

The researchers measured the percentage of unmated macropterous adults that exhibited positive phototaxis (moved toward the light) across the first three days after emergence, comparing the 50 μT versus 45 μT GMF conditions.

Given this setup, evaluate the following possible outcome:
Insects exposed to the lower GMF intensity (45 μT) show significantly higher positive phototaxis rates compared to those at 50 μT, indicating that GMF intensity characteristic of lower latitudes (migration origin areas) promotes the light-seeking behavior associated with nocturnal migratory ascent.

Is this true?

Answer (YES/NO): NO